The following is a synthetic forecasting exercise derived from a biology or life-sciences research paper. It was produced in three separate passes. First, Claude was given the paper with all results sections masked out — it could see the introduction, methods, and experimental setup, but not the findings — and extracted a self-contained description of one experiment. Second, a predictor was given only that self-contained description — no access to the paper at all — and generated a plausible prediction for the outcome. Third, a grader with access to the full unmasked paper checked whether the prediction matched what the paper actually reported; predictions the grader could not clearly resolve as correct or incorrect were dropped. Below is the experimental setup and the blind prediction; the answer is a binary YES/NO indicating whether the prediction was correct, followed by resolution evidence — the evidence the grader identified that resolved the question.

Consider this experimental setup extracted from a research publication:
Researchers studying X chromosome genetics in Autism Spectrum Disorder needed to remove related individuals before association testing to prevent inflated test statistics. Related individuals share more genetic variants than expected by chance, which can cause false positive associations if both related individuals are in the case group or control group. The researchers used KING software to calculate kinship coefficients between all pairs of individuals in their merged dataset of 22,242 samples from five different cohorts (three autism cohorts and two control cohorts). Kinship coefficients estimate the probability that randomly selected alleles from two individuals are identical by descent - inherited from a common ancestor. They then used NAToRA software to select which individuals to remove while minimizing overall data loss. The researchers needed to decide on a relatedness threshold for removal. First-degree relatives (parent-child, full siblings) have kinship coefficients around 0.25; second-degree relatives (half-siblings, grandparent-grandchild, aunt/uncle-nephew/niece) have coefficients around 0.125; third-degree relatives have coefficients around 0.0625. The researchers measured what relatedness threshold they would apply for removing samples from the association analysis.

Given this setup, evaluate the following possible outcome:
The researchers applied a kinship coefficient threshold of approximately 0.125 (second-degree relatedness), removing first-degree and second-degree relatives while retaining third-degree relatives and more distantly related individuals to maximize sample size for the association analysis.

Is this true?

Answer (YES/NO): NO